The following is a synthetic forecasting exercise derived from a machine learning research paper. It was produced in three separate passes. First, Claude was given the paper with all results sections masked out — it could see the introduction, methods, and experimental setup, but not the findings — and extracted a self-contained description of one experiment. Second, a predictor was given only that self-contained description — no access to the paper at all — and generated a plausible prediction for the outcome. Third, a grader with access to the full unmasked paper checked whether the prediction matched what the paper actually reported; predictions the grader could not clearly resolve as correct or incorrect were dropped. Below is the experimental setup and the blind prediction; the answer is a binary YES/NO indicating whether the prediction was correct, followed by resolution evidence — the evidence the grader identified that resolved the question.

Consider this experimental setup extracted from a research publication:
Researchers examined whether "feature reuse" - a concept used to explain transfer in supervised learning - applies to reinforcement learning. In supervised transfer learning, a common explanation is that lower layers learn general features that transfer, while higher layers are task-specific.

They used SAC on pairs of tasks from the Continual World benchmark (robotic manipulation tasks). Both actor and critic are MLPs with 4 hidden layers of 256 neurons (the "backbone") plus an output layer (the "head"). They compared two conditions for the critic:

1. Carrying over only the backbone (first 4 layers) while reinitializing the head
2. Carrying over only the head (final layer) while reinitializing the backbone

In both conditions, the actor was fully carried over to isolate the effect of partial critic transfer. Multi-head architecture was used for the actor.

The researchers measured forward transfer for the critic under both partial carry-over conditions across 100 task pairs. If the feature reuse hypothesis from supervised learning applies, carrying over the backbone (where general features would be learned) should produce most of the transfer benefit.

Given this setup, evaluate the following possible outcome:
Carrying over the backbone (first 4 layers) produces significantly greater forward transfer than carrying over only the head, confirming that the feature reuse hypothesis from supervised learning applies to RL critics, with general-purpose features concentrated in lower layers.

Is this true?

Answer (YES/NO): NO